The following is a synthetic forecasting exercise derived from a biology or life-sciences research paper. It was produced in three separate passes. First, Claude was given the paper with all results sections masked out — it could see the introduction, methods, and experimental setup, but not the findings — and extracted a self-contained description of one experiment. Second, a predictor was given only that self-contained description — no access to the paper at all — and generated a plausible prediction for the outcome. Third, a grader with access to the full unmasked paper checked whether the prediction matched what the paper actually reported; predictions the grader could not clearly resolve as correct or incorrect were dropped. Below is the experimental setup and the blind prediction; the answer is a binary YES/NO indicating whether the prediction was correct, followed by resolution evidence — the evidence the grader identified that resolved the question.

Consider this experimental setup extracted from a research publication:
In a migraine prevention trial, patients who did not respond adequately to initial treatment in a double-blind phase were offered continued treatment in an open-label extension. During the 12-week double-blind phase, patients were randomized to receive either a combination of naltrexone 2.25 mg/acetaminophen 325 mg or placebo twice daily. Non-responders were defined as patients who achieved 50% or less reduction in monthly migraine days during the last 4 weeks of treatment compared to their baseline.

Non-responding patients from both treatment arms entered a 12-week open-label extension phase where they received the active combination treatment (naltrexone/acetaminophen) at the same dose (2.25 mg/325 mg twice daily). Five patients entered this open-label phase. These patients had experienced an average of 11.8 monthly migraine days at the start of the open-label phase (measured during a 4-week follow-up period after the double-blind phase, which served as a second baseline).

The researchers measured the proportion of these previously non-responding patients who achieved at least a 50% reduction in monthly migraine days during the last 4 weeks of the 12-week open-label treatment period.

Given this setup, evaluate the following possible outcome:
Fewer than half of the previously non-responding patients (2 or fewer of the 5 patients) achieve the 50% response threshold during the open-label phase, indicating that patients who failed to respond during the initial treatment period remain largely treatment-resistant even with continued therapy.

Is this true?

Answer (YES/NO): NO